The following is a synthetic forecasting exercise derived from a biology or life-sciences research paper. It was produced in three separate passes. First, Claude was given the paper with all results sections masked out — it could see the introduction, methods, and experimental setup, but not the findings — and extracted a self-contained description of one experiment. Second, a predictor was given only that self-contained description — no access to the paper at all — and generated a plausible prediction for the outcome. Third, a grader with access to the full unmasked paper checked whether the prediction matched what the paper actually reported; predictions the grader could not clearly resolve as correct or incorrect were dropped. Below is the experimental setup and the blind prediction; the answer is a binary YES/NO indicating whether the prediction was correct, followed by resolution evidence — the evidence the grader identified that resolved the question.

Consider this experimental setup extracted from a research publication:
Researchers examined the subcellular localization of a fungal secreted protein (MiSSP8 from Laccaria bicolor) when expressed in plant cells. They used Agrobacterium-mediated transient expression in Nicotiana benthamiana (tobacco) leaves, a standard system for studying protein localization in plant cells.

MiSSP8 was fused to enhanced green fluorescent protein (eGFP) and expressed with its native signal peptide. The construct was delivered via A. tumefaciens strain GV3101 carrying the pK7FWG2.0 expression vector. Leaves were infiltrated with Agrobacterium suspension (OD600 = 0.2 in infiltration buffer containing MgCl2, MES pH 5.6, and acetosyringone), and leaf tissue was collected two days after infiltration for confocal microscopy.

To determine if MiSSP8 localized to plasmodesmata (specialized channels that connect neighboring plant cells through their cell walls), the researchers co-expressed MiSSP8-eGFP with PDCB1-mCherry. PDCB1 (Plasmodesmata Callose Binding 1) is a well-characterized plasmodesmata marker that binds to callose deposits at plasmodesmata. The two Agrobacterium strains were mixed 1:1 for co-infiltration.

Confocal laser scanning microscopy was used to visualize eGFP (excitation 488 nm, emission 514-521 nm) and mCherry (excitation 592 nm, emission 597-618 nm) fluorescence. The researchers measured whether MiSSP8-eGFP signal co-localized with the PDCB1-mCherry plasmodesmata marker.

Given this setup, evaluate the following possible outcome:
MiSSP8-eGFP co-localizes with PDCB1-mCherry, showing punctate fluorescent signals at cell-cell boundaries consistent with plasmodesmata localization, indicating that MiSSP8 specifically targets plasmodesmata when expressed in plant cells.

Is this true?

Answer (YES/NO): YES